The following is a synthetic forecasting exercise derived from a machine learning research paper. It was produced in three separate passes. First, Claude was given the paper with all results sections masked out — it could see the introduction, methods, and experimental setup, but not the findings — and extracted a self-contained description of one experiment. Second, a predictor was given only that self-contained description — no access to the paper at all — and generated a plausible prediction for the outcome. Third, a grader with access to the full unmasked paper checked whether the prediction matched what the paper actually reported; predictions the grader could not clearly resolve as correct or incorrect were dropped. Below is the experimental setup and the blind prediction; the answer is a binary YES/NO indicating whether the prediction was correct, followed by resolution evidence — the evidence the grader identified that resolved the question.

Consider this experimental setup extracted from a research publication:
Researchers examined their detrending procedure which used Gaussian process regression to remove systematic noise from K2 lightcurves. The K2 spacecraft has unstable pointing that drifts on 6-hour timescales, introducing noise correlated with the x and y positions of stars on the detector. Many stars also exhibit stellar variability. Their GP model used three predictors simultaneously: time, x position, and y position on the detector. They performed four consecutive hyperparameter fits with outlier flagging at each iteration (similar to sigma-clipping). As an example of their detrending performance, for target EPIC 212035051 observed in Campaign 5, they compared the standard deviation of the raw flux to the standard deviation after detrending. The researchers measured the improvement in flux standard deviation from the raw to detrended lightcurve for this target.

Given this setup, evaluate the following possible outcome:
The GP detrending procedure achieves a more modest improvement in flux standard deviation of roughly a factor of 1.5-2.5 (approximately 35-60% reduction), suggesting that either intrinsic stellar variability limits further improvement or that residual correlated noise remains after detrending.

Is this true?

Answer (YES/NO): YES